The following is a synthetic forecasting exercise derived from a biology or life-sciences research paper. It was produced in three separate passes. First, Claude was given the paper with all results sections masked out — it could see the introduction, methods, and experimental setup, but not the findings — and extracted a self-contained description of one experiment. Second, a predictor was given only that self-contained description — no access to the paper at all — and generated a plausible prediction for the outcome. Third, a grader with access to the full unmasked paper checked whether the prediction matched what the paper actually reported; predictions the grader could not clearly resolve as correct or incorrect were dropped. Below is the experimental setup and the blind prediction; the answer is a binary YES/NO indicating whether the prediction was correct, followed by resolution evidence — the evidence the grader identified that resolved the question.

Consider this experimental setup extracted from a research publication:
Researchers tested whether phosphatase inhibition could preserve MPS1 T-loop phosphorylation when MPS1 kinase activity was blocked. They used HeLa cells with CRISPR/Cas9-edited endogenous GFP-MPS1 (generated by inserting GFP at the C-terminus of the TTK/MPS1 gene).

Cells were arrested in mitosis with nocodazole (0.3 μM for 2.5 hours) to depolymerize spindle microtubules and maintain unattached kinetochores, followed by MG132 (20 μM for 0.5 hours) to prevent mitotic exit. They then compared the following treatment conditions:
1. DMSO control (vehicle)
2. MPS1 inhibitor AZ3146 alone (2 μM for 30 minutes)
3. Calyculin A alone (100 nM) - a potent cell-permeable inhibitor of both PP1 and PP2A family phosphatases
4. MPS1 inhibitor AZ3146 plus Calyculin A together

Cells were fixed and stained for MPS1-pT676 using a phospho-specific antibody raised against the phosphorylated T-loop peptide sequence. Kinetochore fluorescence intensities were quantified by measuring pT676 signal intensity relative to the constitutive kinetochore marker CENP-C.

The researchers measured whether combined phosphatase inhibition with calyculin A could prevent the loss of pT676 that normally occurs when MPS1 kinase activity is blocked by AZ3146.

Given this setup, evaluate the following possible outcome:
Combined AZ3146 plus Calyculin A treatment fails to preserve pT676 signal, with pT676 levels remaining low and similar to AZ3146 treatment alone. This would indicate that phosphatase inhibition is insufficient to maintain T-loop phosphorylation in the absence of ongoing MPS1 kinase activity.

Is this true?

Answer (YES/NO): NO